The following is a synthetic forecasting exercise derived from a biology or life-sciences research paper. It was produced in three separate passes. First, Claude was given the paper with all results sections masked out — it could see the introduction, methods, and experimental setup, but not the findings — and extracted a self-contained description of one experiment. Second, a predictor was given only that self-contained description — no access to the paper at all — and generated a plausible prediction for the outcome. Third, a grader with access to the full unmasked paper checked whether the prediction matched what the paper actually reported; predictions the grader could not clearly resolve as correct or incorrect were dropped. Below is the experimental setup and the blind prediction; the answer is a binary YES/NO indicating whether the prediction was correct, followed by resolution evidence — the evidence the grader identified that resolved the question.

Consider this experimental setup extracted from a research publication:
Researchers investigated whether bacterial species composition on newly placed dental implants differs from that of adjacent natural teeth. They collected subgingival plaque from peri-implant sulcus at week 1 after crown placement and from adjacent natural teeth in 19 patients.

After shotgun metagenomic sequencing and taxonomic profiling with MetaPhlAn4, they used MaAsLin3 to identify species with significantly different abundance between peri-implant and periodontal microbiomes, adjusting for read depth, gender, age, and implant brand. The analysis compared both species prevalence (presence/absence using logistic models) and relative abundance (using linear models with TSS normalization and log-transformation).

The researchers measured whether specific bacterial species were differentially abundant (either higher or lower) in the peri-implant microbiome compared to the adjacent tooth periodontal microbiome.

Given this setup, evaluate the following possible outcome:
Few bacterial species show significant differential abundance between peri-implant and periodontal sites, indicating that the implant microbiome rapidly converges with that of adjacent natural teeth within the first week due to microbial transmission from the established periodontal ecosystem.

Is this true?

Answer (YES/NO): NO